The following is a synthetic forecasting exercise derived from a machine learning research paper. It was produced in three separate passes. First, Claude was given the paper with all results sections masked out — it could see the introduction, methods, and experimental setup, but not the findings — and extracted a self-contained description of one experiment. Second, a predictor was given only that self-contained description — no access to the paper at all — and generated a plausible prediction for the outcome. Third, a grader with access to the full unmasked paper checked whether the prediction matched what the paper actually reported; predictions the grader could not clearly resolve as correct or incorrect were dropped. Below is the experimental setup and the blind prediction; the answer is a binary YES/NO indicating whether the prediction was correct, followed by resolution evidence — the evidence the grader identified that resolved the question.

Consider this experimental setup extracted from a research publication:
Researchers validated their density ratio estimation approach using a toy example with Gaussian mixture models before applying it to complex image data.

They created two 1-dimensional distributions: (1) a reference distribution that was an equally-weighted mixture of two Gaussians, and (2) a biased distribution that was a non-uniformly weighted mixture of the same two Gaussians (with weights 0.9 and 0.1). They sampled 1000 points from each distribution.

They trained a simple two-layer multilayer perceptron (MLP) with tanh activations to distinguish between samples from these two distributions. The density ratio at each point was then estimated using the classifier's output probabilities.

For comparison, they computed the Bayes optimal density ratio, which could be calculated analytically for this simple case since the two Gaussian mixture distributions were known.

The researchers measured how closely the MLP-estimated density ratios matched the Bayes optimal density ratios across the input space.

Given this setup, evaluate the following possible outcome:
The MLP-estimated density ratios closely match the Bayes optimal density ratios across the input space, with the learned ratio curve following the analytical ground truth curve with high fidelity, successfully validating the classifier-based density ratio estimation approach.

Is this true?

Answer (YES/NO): YES